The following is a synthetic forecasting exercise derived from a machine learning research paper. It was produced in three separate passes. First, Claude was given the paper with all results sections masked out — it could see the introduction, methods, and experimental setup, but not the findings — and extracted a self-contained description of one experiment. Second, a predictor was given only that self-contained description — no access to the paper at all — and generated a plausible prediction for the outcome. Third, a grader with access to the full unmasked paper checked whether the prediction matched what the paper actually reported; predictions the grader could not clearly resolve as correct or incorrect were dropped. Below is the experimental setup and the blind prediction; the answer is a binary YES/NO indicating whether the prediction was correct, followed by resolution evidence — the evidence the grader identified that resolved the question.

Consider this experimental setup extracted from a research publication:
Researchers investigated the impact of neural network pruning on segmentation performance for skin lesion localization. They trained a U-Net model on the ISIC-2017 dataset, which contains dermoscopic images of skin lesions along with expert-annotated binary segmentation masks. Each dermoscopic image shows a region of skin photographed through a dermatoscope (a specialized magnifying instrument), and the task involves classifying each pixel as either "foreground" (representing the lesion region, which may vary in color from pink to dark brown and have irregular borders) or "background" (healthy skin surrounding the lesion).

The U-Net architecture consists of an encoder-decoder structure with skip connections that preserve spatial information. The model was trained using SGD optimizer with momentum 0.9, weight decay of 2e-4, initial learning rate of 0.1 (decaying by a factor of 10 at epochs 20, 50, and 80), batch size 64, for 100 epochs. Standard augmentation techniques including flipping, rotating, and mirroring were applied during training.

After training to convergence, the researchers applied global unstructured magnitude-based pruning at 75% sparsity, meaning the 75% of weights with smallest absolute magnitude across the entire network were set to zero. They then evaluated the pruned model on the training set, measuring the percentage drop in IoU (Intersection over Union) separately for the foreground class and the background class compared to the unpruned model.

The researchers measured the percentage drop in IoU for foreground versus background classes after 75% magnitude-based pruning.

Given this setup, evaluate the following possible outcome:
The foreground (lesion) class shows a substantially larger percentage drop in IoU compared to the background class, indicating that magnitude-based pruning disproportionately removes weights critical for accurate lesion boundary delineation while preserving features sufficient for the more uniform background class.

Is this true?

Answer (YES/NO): YES